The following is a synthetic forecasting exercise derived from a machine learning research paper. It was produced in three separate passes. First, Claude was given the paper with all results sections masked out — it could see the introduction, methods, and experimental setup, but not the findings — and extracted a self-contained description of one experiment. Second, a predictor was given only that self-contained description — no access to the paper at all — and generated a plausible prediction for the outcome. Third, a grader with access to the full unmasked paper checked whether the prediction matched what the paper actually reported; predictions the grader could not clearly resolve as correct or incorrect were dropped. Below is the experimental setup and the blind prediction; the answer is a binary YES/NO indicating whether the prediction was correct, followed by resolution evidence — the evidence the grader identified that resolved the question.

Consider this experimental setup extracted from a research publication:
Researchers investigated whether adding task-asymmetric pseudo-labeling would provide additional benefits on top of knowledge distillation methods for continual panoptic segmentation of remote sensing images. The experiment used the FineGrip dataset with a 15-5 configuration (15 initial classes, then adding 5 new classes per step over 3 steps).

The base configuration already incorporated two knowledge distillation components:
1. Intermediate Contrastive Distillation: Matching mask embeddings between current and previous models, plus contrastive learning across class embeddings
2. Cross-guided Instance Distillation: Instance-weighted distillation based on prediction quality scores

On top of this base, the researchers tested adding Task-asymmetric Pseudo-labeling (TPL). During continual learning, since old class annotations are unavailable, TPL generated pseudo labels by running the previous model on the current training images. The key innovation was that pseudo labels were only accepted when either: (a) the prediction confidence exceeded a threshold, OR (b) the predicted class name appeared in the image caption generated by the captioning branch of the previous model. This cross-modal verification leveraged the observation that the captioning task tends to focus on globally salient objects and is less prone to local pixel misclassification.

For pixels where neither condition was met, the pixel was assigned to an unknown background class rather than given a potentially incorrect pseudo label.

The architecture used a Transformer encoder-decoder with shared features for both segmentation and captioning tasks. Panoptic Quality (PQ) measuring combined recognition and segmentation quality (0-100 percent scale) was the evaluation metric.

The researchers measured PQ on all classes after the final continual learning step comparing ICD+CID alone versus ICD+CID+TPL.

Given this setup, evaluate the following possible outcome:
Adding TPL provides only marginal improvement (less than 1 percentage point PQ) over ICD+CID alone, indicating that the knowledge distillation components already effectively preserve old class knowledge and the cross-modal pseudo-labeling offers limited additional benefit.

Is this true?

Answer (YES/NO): NO